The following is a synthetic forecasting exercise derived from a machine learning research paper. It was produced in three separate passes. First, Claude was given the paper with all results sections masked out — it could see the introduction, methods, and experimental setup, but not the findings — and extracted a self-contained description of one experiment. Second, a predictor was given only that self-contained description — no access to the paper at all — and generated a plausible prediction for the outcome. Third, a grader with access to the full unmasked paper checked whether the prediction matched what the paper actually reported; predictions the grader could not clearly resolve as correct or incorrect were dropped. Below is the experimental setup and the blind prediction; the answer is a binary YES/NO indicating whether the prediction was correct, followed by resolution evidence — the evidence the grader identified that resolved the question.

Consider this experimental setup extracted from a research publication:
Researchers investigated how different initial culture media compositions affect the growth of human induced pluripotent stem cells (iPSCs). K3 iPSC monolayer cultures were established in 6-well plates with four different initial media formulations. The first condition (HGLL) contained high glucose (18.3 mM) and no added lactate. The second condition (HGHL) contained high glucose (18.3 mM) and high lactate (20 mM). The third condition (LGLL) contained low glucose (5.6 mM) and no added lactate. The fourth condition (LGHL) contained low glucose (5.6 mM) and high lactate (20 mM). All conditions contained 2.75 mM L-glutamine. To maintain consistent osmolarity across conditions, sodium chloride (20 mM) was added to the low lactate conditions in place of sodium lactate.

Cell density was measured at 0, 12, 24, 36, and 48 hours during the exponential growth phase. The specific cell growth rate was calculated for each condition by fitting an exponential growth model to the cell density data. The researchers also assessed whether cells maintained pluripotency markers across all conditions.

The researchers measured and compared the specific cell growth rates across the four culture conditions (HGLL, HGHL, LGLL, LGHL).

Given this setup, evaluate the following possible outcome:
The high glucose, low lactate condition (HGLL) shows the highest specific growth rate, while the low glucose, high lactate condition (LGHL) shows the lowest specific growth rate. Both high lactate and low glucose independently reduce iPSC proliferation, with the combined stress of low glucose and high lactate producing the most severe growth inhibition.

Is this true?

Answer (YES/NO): NO